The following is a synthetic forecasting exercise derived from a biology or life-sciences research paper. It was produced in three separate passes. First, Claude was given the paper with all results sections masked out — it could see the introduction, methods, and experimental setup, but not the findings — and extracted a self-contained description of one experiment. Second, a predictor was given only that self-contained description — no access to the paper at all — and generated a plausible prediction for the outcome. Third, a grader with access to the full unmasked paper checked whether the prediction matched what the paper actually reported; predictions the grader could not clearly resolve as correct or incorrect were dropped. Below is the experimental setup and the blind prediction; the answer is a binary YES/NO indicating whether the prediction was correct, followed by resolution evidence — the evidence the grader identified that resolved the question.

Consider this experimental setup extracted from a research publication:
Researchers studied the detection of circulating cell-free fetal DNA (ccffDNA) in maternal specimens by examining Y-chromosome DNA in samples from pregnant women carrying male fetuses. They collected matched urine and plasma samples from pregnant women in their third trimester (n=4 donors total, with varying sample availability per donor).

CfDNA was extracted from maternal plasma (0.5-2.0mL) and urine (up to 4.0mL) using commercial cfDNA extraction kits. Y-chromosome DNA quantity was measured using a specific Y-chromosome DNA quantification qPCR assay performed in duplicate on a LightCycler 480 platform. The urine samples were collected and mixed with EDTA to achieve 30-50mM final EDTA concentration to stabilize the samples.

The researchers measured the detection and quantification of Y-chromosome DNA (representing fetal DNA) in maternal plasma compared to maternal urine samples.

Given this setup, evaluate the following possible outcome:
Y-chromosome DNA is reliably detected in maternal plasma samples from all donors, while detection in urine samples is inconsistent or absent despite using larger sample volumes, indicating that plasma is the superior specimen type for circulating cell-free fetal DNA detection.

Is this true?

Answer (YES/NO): NO